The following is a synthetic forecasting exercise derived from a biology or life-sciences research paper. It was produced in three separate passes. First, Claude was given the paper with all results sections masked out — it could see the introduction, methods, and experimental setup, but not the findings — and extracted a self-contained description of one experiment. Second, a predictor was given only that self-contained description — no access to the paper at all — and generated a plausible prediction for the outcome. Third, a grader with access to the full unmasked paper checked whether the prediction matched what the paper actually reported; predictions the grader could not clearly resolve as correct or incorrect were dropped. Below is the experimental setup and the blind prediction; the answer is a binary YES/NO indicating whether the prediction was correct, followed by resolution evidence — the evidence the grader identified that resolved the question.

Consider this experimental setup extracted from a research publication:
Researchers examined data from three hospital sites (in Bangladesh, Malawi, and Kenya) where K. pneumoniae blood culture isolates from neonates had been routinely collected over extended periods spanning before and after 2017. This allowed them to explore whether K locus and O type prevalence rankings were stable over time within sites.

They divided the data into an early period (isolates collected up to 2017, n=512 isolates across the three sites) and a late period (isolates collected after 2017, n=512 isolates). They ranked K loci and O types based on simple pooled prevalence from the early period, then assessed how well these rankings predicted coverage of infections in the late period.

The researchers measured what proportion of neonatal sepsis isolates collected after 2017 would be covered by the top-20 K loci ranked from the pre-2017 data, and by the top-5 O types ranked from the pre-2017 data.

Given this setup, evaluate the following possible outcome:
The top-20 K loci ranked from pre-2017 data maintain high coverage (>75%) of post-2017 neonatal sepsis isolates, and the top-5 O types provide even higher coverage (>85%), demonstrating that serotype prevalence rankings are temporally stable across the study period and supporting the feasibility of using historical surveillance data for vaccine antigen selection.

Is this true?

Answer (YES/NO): NO